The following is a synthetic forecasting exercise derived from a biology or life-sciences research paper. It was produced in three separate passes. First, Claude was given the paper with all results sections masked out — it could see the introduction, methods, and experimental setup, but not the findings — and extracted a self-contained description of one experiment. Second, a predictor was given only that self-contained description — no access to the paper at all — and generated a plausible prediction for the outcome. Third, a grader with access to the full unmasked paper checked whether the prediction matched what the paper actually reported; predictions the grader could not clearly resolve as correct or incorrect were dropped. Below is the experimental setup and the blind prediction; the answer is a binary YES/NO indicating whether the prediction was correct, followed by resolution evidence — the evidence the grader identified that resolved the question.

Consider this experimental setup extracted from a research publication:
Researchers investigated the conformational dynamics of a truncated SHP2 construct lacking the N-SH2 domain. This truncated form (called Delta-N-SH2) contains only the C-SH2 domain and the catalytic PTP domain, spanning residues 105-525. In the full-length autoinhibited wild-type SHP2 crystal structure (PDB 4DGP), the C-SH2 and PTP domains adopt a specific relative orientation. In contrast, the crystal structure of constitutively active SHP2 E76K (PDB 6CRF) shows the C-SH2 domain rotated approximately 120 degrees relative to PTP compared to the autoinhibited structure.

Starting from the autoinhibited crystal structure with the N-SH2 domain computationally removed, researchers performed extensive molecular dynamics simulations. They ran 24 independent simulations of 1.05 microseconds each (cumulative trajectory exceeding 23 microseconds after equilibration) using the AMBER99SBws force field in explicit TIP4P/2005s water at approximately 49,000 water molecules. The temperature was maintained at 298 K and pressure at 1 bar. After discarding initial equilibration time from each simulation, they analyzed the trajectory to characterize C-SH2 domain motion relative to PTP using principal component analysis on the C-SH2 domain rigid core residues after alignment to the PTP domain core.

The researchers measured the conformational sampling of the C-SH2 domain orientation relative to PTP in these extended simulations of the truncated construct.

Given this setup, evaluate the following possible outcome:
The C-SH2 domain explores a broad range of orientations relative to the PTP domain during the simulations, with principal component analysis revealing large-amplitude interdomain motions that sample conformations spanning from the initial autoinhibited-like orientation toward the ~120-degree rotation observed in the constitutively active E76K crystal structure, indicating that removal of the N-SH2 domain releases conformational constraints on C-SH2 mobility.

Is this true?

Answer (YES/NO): YES